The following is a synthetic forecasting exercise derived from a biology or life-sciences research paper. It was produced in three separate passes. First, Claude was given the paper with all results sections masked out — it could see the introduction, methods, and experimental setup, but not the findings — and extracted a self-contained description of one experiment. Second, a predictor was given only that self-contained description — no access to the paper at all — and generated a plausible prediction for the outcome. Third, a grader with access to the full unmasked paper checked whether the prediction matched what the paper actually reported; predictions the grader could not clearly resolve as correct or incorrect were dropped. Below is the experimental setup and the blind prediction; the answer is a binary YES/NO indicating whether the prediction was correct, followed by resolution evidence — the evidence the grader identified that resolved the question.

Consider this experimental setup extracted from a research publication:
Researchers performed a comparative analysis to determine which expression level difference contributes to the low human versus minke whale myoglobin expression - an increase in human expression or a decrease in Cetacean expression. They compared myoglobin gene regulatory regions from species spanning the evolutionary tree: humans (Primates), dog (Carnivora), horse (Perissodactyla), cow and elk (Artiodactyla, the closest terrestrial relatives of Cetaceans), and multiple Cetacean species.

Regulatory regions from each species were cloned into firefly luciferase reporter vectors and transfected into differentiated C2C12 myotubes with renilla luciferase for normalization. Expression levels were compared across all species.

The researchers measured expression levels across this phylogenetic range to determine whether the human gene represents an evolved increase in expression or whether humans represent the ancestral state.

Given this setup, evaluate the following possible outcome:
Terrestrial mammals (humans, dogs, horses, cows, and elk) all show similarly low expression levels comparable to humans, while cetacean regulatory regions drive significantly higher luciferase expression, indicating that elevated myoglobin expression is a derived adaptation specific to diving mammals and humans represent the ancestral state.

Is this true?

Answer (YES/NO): NO